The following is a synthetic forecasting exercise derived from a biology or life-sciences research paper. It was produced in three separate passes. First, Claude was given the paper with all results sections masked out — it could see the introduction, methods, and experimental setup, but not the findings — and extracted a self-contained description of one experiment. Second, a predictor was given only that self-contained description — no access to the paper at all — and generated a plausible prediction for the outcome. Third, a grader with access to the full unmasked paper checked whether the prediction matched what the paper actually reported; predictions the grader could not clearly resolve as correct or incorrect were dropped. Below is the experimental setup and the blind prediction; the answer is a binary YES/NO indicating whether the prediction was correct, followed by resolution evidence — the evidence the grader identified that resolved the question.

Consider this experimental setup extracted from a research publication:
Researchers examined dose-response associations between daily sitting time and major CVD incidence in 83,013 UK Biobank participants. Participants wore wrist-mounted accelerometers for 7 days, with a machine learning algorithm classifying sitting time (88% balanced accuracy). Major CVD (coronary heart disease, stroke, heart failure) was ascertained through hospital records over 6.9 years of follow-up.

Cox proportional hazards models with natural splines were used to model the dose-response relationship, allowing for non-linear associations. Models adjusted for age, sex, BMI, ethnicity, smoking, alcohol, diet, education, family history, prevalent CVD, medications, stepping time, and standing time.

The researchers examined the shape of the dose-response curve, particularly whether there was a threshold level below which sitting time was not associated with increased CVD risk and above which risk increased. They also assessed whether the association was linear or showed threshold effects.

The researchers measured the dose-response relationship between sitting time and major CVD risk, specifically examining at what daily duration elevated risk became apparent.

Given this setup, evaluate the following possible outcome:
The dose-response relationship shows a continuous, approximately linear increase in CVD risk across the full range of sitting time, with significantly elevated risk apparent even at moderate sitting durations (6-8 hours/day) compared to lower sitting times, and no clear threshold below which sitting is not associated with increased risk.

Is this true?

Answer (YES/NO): NO